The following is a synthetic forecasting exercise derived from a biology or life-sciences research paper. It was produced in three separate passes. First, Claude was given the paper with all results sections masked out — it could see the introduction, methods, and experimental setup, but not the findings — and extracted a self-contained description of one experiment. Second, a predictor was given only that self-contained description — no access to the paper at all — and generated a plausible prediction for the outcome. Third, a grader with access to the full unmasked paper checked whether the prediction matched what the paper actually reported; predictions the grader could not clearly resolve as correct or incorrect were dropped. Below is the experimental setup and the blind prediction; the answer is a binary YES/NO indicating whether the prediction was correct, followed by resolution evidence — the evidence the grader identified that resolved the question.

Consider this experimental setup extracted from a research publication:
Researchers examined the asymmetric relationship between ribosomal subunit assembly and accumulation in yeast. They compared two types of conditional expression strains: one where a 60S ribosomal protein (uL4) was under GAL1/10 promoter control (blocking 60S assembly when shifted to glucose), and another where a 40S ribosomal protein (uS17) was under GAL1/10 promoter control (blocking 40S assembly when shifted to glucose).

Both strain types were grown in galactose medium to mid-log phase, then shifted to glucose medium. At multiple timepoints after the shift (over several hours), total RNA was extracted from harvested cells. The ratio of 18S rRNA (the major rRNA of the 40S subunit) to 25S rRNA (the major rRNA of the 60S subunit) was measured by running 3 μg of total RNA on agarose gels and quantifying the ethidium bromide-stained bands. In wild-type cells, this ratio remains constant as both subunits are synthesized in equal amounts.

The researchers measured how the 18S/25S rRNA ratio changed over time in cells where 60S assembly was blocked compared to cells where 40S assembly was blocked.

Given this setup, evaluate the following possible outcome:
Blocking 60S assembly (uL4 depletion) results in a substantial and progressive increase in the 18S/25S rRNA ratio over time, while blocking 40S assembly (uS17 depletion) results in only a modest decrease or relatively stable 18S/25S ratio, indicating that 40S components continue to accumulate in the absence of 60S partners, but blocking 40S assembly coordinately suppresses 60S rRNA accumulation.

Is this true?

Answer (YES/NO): NO